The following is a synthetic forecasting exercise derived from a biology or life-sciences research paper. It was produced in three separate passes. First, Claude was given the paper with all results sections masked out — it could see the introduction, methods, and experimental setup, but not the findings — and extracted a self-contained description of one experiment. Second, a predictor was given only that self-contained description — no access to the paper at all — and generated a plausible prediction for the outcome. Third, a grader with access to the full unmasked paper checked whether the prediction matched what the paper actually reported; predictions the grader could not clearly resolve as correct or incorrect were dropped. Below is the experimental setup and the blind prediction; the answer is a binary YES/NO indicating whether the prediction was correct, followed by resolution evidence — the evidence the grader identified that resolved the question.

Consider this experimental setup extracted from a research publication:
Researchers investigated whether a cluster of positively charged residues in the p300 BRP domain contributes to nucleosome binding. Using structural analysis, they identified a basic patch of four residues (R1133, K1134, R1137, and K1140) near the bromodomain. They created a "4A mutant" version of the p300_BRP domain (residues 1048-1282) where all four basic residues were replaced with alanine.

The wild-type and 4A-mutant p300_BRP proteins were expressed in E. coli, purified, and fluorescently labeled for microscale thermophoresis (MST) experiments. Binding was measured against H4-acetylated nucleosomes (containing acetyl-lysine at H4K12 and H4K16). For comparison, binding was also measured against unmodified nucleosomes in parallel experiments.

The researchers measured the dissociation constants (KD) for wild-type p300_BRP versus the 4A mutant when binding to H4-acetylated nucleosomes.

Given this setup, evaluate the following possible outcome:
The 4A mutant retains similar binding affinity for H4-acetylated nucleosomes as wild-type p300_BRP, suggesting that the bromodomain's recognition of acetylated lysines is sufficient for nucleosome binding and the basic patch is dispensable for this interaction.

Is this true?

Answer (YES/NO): NO